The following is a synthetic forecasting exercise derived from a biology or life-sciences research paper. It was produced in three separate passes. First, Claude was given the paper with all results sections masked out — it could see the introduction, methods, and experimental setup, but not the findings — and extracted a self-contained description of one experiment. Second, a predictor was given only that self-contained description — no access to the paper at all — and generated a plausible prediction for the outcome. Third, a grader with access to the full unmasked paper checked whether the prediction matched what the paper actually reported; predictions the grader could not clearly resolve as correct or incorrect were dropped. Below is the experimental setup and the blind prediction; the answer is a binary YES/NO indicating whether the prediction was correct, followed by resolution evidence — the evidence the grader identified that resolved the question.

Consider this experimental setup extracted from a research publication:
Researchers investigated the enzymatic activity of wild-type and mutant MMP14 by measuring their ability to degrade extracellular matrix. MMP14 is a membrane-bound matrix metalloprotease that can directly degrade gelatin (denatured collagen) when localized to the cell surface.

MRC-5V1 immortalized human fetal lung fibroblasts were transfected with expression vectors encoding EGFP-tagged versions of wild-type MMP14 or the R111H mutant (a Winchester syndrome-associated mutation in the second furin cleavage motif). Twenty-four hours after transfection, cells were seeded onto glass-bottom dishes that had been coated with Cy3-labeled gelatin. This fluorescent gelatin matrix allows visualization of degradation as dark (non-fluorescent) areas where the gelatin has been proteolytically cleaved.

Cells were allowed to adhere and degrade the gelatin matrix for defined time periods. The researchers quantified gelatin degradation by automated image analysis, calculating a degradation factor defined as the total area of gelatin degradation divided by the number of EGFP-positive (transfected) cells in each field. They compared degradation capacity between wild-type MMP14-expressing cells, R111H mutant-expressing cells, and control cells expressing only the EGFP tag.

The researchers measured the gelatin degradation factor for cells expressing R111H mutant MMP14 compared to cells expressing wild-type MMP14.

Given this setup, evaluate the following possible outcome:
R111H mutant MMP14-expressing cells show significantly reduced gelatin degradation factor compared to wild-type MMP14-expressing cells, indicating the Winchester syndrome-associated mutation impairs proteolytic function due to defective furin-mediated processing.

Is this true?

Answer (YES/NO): NO